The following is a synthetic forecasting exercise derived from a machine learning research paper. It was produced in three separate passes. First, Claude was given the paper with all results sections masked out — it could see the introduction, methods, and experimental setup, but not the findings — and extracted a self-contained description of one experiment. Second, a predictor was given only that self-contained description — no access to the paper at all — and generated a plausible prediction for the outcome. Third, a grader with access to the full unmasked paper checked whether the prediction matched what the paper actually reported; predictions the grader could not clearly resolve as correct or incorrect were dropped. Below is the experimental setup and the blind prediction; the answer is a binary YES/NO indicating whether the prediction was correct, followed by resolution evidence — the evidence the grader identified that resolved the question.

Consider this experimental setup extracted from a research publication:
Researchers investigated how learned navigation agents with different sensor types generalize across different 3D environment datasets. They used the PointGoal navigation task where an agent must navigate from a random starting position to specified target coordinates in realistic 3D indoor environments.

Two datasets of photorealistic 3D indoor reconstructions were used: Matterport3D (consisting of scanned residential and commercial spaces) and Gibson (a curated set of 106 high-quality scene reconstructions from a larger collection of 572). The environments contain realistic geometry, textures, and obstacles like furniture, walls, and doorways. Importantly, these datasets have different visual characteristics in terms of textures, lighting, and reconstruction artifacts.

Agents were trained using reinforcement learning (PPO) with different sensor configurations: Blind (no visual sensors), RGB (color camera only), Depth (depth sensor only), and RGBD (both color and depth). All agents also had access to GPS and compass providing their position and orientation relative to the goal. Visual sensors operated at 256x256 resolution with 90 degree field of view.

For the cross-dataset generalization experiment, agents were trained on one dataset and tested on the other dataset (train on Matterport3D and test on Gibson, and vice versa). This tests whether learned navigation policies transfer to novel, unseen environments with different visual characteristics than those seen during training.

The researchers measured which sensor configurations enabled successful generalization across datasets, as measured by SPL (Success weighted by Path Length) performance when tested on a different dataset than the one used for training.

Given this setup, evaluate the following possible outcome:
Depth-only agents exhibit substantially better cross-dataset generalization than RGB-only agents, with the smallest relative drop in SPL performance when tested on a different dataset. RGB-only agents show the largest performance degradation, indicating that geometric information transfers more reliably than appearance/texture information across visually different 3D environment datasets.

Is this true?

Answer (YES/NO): YES